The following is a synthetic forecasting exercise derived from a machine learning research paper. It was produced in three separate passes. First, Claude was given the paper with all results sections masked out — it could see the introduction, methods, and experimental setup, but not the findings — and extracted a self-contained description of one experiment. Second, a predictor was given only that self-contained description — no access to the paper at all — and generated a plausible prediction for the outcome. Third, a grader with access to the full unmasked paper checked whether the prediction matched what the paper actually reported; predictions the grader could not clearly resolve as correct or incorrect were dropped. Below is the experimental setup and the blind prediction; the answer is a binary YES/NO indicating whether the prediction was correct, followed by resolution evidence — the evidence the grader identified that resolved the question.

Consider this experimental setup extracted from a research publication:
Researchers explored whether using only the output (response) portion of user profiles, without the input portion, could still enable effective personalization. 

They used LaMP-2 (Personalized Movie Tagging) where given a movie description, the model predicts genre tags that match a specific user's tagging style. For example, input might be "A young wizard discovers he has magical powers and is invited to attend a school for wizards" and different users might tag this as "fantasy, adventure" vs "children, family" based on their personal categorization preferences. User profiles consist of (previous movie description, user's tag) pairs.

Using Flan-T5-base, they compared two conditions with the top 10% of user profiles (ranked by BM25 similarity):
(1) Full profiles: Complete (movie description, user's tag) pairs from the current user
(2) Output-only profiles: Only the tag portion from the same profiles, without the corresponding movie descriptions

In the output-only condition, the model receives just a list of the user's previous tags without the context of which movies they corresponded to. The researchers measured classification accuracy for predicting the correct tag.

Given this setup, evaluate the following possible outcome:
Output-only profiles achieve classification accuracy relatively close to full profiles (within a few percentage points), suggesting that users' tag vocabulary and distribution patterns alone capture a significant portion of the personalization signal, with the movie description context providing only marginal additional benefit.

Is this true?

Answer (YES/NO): NO